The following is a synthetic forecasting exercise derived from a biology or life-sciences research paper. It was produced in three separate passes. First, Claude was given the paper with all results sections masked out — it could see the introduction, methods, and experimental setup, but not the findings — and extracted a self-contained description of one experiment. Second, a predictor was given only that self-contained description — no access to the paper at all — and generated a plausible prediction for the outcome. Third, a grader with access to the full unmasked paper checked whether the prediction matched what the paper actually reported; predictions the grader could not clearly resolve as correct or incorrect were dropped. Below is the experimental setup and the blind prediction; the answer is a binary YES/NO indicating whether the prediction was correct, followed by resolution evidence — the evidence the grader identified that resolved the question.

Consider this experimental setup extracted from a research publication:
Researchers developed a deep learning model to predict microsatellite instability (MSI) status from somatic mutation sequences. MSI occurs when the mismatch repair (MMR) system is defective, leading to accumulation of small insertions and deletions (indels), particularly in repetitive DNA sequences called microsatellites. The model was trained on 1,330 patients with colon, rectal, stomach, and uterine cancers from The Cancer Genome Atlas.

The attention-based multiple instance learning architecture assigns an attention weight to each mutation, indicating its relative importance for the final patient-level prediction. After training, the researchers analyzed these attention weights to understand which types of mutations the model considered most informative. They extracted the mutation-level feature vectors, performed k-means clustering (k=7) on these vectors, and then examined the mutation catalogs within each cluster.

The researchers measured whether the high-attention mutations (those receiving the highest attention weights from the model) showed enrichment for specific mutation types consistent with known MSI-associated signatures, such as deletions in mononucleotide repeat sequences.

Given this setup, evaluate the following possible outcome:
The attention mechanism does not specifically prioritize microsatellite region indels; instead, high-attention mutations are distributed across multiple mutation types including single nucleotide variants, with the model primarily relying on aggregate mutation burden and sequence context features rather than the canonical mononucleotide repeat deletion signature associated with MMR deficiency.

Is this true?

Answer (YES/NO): NO